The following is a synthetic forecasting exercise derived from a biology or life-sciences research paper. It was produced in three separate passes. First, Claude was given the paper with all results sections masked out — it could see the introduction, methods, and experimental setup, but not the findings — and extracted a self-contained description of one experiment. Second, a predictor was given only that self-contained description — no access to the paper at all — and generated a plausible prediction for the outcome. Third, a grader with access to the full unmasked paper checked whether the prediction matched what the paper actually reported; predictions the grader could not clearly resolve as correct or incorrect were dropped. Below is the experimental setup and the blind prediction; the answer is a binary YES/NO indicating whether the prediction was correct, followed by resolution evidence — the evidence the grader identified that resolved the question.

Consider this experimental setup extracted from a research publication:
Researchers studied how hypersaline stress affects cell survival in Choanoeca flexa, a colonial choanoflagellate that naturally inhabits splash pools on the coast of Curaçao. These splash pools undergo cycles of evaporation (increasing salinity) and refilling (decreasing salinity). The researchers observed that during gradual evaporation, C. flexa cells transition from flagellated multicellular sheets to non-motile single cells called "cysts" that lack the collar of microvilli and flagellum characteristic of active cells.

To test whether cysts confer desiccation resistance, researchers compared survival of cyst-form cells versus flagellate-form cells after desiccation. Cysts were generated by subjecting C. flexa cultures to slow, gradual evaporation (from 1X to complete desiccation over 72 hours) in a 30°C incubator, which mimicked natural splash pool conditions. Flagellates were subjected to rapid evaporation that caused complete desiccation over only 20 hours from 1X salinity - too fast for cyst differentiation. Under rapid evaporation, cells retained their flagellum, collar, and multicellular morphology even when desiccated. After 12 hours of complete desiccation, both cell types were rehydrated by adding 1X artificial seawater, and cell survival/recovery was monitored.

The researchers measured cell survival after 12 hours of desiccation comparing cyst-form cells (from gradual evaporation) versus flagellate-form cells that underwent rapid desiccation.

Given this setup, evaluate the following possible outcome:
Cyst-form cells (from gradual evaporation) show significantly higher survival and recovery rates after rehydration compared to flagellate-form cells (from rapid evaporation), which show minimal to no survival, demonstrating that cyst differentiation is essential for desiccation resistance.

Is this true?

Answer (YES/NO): YES